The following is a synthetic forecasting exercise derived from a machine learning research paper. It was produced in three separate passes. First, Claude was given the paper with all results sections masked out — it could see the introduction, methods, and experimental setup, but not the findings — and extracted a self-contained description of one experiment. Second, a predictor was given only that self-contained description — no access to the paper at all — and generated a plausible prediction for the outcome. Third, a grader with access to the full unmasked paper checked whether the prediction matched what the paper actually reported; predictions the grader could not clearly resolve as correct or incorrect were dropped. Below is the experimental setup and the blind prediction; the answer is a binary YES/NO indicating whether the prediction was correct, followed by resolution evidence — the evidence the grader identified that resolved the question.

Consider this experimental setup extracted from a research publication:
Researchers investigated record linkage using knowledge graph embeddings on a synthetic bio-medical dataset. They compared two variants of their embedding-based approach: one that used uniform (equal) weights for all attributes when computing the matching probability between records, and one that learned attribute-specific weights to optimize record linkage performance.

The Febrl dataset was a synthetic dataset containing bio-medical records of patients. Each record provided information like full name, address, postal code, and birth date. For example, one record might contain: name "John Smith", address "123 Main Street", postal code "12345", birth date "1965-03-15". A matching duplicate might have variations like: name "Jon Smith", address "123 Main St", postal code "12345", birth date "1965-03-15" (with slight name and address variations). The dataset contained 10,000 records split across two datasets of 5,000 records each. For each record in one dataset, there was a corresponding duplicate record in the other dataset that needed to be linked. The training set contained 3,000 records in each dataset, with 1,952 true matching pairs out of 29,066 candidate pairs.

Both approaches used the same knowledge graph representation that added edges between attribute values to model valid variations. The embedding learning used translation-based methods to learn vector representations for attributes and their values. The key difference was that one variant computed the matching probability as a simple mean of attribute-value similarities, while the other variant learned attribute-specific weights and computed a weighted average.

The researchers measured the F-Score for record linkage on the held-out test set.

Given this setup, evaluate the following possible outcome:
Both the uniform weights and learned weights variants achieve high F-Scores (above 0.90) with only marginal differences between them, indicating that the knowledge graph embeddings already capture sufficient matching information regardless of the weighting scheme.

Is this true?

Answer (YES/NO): NO